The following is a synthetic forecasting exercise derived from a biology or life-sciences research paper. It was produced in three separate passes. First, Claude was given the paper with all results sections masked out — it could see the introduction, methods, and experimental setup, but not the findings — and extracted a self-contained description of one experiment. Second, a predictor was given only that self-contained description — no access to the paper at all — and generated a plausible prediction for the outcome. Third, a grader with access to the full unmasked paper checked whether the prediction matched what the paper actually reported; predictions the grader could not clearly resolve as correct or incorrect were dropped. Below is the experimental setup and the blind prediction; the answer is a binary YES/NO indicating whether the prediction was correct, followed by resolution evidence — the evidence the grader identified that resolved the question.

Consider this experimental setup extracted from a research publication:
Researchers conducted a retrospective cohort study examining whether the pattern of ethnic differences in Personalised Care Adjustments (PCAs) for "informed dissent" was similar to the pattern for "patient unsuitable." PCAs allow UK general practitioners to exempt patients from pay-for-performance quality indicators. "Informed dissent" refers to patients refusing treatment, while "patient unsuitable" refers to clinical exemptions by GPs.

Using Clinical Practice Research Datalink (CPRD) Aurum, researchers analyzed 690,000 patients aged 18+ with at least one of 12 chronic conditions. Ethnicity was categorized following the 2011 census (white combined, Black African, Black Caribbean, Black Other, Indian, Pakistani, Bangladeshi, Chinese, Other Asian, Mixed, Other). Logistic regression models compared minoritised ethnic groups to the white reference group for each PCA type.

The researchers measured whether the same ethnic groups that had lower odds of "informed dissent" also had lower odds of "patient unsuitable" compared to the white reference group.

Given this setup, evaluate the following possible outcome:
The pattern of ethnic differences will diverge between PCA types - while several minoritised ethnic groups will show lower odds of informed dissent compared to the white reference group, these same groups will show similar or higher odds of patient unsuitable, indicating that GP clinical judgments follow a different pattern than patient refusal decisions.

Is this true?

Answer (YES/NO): YES